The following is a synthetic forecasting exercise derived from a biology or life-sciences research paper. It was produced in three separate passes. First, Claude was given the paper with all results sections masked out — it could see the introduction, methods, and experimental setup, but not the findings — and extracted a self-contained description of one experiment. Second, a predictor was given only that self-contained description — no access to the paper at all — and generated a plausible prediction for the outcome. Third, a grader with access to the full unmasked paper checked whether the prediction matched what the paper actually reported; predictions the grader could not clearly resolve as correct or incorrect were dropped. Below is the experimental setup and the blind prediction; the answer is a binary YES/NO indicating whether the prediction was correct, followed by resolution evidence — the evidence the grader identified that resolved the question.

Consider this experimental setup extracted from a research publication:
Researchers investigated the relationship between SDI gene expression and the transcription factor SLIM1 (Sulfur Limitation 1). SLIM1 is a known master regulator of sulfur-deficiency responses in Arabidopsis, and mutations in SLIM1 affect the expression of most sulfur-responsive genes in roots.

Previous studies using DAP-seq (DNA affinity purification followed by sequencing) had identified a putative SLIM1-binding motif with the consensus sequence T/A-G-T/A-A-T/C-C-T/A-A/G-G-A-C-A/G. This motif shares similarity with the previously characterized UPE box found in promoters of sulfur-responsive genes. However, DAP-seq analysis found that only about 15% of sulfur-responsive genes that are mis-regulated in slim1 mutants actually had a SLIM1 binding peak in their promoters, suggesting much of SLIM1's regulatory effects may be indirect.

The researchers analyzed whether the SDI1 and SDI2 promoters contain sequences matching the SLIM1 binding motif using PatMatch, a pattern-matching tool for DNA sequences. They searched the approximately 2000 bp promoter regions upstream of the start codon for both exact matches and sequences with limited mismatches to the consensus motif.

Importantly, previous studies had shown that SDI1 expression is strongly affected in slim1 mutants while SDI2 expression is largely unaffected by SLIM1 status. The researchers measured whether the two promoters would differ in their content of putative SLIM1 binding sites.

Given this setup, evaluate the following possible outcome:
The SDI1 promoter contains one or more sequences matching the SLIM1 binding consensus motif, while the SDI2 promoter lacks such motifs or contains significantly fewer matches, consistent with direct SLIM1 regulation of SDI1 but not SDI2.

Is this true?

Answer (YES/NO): NO